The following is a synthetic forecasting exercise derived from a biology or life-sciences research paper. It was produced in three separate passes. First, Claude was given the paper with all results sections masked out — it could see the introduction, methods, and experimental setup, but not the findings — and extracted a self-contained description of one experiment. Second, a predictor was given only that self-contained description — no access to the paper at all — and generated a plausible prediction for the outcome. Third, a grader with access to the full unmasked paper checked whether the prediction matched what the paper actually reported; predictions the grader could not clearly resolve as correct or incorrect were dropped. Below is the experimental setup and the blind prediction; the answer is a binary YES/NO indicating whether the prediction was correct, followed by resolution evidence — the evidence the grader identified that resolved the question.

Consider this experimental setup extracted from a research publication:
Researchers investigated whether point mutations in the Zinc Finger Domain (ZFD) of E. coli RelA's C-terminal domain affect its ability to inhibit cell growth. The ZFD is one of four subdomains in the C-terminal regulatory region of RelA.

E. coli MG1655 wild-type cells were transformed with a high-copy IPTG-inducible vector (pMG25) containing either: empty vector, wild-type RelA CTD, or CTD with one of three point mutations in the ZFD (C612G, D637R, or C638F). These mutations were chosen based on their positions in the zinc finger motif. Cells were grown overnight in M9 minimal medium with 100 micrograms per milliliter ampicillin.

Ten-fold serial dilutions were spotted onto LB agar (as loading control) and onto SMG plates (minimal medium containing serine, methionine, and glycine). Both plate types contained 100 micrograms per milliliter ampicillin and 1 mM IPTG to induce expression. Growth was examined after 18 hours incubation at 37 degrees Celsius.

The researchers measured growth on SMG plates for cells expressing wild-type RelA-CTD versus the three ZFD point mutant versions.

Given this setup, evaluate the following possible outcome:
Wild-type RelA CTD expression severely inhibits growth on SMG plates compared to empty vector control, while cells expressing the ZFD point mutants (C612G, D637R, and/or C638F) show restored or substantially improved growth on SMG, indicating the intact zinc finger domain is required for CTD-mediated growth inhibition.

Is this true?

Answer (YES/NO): NO